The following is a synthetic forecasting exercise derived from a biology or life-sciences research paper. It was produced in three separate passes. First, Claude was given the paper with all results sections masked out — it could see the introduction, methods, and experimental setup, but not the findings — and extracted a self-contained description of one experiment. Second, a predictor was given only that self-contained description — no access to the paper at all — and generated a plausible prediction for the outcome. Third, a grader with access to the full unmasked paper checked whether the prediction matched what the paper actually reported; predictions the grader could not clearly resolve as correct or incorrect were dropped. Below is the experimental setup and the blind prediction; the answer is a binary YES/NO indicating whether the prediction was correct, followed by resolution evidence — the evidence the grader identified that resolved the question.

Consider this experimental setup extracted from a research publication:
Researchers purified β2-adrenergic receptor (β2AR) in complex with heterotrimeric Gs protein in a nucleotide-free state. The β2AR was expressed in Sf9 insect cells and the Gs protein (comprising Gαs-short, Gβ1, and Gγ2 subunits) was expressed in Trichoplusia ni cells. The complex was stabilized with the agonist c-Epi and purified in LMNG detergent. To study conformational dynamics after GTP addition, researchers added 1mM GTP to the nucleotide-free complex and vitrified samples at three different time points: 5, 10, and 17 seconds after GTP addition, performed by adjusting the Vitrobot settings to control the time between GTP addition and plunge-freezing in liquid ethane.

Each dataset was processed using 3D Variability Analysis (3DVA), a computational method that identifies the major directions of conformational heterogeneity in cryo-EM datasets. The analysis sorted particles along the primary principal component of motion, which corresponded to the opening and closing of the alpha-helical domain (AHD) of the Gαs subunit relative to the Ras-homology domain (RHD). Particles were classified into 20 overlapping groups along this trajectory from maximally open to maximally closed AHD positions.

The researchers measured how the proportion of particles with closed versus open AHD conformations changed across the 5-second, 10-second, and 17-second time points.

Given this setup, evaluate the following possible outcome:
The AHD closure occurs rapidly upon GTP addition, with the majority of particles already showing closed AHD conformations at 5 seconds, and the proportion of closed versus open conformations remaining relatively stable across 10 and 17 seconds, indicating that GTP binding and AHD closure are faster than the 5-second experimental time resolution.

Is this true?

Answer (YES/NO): NO